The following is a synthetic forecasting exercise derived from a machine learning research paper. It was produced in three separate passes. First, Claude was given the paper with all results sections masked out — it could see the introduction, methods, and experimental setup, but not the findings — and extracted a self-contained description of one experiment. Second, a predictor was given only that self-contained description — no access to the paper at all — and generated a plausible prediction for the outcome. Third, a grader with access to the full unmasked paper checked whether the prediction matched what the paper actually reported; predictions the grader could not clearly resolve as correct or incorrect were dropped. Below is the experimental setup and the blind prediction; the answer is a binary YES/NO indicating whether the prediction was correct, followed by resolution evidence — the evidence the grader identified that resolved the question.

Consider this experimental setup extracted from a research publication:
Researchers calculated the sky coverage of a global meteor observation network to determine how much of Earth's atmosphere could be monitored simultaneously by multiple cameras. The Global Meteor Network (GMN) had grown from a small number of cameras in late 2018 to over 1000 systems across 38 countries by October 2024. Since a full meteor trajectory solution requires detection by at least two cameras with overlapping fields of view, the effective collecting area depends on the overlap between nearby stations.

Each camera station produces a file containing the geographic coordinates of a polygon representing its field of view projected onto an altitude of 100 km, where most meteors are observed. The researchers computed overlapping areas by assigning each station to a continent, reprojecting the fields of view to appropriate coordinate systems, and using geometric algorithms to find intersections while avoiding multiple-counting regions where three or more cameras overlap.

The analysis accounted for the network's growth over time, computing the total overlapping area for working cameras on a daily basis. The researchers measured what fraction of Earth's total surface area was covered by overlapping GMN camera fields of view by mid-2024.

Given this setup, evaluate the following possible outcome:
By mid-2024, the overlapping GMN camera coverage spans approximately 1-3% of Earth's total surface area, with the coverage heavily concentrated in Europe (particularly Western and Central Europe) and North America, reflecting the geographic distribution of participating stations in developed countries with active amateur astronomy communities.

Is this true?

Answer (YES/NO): NO